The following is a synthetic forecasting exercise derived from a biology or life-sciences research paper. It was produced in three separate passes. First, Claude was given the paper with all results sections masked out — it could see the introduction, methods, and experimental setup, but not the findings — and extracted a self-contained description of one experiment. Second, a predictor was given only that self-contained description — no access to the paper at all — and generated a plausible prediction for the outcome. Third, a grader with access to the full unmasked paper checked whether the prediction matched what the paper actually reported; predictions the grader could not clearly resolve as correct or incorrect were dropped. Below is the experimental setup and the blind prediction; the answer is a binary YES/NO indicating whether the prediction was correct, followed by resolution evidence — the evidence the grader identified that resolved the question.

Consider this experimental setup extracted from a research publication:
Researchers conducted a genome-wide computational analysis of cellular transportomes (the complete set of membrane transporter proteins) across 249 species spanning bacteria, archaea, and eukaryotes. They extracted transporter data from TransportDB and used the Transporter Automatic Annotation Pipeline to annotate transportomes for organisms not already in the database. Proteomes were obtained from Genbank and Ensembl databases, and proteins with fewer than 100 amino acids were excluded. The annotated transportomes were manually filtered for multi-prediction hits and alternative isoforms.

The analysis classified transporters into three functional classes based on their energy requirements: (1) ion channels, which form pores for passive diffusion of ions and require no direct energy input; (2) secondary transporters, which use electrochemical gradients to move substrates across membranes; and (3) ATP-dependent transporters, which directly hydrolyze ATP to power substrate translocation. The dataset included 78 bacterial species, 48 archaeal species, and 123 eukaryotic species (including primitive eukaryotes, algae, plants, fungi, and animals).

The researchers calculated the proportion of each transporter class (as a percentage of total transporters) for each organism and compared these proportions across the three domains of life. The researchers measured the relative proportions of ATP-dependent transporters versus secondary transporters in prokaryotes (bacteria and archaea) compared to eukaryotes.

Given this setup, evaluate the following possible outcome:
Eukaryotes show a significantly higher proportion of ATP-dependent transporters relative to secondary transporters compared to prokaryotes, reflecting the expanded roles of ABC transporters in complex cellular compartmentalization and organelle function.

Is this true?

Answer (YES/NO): NO